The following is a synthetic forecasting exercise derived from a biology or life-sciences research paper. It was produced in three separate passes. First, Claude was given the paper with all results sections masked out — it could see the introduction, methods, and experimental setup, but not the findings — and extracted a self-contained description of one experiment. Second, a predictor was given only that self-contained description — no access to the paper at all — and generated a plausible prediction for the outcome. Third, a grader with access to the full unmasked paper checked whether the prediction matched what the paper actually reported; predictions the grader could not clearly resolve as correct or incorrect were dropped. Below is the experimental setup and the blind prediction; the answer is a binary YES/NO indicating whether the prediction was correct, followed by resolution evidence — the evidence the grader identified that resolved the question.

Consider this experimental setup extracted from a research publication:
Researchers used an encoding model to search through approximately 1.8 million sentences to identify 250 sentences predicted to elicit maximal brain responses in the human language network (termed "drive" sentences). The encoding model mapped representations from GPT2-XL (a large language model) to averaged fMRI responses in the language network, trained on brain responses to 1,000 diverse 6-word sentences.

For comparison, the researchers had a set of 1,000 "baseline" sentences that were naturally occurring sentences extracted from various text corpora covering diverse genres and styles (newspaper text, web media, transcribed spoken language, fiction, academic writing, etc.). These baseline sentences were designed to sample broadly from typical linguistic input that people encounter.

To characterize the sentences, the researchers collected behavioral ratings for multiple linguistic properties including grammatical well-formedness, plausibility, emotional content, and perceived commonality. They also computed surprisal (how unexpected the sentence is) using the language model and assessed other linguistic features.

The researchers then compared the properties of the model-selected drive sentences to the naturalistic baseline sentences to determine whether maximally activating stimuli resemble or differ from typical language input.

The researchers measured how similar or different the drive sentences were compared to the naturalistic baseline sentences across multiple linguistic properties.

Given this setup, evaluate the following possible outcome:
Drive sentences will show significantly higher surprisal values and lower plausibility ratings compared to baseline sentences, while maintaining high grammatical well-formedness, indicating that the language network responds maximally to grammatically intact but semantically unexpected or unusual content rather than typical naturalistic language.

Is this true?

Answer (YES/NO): NO